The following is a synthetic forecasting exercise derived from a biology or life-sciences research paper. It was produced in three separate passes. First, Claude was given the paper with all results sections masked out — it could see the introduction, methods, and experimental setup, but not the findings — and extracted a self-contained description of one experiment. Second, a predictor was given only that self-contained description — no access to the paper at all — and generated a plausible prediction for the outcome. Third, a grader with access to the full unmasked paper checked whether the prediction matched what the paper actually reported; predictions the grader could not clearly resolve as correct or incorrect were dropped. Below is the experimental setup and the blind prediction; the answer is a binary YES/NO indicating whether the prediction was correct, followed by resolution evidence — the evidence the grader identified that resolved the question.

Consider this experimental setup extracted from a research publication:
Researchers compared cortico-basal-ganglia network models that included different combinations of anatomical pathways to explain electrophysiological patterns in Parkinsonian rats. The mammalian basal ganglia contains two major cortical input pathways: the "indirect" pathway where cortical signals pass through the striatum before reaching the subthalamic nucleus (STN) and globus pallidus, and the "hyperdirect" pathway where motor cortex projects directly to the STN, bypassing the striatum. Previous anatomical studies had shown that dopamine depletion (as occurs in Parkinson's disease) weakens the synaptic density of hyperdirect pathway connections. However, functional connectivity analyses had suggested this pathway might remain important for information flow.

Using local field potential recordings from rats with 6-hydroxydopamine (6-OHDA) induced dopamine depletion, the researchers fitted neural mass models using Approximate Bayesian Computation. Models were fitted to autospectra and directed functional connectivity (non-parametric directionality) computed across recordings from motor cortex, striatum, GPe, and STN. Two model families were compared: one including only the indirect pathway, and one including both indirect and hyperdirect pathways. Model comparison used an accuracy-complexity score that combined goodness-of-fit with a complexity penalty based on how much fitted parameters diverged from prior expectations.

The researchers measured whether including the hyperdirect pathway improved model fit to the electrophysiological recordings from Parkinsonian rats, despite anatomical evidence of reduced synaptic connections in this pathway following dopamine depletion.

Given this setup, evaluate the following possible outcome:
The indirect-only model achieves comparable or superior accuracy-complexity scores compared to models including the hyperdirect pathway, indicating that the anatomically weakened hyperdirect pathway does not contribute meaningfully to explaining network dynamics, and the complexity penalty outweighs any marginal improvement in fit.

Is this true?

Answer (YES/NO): YES